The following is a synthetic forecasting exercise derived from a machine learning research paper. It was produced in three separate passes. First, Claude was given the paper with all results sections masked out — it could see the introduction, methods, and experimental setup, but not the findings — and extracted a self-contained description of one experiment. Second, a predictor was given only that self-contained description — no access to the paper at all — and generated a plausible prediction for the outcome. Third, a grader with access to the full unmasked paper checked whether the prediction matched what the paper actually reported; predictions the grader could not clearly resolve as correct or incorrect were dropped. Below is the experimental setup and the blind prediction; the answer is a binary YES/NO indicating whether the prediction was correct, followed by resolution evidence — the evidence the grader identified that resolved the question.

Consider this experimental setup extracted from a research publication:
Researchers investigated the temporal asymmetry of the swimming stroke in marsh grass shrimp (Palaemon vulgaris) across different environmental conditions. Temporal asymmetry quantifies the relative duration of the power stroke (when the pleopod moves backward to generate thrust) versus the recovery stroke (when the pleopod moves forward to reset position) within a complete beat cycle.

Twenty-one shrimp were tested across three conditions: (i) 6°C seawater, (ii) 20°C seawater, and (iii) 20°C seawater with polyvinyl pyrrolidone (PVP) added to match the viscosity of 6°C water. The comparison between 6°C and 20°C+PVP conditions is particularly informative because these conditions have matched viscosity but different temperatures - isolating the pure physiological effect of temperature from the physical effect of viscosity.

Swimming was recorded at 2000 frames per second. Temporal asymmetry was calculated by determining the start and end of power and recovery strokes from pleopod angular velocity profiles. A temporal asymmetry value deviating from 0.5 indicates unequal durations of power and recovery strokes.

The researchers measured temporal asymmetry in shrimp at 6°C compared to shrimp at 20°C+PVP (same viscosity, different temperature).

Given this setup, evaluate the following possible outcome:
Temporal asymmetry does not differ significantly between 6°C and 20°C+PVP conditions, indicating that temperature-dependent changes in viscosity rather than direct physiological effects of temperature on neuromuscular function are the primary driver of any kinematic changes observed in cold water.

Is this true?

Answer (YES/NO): NO